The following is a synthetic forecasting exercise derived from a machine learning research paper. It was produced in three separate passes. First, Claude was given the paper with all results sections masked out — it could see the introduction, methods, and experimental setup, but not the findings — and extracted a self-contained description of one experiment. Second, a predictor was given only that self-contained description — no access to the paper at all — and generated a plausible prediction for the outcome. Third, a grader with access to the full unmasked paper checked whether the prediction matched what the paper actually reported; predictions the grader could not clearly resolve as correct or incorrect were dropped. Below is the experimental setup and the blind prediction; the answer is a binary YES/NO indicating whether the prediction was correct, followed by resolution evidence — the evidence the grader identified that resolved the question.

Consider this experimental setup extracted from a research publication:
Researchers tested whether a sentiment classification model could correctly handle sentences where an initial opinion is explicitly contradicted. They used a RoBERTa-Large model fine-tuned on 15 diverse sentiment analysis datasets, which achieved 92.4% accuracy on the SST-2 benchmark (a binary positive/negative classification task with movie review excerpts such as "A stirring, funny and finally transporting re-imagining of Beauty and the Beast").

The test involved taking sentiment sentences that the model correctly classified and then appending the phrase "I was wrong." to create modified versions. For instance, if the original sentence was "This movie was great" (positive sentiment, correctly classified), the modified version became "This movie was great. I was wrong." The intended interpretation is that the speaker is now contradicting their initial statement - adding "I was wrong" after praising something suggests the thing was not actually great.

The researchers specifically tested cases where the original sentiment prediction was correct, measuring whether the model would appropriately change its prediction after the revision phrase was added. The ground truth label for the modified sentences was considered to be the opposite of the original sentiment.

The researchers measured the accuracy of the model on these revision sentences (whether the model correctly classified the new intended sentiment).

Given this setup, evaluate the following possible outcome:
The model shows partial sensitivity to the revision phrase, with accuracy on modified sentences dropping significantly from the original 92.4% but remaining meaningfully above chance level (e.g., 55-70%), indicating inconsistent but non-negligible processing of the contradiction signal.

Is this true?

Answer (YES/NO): NO